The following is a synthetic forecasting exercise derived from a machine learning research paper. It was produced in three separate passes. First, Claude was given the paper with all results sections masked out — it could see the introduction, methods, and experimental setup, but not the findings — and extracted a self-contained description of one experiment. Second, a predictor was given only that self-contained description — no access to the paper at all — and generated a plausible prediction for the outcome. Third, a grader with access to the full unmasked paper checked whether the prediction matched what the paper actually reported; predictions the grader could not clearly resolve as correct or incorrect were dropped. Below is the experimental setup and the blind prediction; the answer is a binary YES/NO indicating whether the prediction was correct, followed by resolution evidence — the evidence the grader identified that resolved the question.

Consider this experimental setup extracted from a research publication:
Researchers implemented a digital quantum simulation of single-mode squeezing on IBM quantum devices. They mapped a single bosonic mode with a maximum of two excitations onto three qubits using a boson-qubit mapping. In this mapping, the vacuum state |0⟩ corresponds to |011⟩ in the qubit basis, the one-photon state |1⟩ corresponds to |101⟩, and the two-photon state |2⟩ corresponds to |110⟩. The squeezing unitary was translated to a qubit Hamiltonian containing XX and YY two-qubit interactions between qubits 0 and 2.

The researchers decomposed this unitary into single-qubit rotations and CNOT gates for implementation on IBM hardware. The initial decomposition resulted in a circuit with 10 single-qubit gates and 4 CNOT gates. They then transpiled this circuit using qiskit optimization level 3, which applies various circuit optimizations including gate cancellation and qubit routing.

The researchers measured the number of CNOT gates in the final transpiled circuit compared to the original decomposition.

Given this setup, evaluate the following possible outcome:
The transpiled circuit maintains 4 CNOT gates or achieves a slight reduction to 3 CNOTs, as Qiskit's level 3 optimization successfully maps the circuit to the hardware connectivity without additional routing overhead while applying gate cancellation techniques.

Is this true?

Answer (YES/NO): NO